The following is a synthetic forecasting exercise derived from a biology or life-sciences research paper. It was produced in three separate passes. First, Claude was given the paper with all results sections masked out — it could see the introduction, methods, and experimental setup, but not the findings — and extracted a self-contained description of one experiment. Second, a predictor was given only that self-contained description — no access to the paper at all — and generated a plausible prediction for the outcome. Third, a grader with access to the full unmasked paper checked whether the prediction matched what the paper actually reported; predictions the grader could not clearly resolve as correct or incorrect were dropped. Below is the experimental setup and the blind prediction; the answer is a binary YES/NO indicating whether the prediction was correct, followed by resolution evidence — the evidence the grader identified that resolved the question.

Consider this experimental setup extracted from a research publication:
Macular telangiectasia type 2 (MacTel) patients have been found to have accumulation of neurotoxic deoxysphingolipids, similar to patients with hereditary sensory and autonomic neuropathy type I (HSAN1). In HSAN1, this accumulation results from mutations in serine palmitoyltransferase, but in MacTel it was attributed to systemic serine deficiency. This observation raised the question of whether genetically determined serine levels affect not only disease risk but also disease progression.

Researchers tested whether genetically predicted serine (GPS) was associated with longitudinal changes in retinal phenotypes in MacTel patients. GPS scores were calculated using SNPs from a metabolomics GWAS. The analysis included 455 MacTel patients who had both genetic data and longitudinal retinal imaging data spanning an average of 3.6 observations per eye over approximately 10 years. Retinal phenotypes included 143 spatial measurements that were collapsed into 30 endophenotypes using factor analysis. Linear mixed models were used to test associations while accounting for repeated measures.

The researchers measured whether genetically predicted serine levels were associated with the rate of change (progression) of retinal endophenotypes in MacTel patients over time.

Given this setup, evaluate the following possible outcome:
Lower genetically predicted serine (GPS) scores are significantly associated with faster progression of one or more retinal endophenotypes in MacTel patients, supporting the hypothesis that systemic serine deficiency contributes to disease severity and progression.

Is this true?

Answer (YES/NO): YES